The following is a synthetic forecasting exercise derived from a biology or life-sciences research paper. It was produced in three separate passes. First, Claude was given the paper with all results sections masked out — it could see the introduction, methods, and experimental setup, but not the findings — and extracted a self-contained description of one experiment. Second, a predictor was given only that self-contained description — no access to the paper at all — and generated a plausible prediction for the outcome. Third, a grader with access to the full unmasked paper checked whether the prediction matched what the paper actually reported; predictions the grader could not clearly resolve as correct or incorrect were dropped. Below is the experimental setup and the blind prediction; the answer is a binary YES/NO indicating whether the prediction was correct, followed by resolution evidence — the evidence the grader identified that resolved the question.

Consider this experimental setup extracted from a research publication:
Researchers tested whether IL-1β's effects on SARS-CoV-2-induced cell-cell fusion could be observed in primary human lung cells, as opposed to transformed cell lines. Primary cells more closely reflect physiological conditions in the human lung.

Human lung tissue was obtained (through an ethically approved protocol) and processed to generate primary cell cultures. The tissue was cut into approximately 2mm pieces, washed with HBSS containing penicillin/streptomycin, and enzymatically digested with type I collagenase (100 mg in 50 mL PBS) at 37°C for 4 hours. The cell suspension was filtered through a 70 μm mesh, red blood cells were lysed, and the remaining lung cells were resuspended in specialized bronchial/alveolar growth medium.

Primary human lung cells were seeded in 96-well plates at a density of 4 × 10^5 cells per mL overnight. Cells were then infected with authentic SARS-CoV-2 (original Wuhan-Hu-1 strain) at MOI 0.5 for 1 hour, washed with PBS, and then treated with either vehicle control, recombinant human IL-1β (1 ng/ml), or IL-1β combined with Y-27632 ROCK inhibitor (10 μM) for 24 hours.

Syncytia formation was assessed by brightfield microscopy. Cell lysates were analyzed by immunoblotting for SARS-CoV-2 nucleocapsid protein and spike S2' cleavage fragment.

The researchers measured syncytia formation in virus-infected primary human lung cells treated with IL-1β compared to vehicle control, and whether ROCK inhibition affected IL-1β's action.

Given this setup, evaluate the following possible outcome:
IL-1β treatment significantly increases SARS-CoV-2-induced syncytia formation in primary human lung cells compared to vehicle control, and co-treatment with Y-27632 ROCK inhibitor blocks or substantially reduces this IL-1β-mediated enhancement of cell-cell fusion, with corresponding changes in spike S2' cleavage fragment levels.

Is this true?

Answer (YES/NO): NO